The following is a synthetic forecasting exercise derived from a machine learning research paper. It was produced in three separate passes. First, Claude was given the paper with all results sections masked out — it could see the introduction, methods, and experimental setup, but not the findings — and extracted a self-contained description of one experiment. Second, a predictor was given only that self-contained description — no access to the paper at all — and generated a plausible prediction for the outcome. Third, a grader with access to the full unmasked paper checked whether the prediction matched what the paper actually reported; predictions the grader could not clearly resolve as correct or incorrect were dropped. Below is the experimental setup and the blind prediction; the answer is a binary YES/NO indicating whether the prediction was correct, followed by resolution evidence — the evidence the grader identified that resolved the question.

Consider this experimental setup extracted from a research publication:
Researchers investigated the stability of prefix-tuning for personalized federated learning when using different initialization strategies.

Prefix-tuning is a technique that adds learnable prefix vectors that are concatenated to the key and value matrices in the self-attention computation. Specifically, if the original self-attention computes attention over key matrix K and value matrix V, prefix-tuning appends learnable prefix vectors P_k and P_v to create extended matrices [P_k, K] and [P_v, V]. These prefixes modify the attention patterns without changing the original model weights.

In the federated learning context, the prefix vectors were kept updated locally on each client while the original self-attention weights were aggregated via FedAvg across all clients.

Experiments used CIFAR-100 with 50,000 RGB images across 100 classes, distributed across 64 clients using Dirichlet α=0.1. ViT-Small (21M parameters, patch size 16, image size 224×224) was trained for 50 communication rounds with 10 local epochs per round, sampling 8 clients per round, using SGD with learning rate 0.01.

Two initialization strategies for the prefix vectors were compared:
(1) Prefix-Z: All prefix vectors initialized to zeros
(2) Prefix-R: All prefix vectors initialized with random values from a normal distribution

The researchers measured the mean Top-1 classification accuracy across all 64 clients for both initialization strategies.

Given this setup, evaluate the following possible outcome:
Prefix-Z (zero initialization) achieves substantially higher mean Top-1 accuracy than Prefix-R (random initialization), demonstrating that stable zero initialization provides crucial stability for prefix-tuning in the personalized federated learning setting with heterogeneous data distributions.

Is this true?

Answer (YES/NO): NO